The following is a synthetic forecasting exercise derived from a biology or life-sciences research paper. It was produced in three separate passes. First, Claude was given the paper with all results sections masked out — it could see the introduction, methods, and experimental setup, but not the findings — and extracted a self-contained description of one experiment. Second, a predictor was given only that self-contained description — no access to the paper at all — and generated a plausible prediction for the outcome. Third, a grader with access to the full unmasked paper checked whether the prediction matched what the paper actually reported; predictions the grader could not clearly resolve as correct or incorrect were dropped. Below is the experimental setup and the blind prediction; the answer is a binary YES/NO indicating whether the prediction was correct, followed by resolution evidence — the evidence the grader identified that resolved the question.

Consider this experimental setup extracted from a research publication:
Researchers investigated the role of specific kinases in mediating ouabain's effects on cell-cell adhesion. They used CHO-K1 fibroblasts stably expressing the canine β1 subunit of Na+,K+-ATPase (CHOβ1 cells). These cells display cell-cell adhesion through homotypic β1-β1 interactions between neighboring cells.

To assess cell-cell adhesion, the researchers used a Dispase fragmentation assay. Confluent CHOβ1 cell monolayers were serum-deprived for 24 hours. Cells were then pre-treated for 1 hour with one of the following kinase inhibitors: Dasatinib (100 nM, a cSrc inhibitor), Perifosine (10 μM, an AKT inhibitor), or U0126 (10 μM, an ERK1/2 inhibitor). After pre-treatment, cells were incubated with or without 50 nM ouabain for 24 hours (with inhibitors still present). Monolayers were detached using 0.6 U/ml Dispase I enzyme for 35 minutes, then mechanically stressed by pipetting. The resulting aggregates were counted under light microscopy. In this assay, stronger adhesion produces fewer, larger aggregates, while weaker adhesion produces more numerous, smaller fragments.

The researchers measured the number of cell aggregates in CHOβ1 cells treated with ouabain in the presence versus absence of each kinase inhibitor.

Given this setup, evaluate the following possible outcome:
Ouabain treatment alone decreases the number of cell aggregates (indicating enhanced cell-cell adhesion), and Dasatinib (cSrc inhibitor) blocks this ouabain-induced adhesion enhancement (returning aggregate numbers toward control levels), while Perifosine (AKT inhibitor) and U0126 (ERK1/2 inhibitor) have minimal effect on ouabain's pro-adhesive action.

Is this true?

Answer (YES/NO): NO